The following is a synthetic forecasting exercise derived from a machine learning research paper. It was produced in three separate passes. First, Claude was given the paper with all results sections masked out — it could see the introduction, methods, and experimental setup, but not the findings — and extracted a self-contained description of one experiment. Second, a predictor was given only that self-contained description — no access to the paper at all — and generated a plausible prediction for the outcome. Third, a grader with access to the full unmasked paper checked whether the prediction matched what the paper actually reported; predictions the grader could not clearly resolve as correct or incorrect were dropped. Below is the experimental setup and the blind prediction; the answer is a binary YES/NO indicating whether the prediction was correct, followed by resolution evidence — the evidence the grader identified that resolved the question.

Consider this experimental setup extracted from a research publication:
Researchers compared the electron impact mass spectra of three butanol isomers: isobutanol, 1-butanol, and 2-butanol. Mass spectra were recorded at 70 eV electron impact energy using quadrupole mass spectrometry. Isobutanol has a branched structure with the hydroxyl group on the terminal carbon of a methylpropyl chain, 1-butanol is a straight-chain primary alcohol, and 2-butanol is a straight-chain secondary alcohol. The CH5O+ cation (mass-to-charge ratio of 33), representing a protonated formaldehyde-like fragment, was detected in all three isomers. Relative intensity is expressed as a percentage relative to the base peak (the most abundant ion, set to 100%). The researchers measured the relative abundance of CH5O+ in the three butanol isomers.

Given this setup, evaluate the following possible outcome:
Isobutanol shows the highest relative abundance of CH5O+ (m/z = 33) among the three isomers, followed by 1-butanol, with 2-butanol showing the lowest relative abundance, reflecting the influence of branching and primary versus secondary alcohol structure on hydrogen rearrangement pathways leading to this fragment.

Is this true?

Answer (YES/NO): YES